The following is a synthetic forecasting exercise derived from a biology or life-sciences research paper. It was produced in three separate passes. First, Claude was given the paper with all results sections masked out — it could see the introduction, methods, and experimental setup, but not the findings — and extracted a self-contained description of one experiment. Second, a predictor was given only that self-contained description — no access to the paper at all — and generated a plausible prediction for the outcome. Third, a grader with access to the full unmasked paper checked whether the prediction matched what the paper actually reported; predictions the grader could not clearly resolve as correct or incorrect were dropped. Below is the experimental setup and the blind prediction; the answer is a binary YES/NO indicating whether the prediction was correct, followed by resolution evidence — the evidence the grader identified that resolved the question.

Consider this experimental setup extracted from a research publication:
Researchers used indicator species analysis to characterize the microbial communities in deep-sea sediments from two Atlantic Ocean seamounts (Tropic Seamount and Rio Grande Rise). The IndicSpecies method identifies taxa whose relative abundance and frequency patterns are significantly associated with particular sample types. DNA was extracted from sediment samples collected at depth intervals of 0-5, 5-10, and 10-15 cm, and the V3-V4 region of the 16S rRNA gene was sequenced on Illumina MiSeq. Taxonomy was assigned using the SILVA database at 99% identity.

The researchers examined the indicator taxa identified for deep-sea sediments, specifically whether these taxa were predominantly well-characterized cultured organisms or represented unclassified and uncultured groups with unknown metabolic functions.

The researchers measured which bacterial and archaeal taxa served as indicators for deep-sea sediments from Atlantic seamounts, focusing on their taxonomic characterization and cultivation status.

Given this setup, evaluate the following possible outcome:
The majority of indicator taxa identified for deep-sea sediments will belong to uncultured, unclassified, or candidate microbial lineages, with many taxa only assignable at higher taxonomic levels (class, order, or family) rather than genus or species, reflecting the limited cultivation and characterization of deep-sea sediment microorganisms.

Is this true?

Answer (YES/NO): YES